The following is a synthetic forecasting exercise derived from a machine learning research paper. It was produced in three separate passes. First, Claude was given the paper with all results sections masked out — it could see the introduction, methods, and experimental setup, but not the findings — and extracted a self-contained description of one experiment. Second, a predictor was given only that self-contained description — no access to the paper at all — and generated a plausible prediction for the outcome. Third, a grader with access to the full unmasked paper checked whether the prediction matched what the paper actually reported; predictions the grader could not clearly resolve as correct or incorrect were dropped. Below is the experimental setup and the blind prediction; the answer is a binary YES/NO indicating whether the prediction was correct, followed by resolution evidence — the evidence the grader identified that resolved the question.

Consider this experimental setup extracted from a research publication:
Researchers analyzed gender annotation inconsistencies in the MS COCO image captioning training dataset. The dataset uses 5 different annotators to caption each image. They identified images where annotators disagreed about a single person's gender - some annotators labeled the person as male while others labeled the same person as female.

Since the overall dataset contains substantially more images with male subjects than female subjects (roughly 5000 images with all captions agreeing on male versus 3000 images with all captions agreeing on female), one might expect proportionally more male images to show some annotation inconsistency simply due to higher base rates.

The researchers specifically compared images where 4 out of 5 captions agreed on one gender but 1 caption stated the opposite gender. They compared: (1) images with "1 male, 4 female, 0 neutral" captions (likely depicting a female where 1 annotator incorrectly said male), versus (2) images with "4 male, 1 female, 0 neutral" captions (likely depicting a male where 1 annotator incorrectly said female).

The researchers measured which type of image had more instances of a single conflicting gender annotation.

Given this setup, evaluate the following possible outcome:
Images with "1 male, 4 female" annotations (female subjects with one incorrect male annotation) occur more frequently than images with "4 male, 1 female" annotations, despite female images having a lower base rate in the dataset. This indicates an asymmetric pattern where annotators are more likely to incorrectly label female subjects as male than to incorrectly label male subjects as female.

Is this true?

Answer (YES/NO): YES